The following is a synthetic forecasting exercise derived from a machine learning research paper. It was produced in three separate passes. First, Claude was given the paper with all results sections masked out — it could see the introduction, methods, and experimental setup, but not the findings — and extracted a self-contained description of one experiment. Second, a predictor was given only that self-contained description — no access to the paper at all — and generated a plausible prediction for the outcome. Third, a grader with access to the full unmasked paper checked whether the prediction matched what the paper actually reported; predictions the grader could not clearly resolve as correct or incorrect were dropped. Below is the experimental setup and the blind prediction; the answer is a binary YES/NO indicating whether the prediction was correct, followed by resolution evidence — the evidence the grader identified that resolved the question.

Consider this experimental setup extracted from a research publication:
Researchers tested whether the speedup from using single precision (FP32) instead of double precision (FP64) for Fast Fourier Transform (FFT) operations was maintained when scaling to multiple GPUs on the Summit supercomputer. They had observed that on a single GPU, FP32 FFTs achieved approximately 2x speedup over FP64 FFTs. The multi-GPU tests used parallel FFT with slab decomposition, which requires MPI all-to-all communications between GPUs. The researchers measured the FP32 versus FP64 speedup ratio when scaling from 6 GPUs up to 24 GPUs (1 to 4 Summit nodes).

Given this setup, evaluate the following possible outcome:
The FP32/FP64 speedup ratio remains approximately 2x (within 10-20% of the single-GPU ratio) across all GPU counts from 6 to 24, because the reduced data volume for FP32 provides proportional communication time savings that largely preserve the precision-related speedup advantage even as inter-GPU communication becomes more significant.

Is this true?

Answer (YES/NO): NO